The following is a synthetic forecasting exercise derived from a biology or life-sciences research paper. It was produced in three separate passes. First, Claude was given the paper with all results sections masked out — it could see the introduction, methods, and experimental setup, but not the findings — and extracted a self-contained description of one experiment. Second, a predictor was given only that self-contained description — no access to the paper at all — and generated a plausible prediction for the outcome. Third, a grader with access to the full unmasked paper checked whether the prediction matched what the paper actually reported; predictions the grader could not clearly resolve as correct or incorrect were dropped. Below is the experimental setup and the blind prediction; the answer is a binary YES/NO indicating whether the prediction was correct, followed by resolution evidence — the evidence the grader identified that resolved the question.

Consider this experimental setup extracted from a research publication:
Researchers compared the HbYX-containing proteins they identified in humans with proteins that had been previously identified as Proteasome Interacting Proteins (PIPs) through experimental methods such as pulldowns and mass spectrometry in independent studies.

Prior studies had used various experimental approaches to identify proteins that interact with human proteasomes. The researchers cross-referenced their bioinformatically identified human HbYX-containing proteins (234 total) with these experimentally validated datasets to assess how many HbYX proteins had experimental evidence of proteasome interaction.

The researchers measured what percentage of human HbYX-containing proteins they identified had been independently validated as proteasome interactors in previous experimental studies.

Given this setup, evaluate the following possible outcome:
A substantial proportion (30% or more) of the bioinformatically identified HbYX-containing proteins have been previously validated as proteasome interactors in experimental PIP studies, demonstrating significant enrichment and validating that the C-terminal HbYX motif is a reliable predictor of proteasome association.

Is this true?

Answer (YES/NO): NO